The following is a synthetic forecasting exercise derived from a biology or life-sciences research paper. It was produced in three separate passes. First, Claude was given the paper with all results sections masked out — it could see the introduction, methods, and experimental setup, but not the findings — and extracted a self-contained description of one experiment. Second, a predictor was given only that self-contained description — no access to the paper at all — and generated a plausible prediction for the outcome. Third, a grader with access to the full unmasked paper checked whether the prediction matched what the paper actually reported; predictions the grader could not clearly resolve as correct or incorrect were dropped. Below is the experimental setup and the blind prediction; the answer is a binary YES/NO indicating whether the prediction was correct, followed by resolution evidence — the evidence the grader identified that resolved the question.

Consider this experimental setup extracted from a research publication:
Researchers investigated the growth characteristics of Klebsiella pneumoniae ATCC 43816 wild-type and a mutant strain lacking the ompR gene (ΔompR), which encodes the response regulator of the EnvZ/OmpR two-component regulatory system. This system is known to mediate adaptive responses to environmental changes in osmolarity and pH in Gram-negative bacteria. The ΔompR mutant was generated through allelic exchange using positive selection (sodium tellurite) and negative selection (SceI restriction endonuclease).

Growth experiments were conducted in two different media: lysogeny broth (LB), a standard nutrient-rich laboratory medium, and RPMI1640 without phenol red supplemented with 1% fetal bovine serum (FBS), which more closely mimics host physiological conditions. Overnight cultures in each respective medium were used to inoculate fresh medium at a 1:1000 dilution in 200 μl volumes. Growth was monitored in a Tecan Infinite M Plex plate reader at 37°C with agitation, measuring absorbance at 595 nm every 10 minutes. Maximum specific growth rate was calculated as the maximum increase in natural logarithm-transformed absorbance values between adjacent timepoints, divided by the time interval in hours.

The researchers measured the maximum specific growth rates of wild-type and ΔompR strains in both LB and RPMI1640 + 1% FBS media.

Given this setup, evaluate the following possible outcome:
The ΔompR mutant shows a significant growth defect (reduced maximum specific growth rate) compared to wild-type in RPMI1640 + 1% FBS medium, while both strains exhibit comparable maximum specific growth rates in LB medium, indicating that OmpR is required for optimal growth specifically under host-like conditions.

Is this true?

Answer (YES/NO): NO